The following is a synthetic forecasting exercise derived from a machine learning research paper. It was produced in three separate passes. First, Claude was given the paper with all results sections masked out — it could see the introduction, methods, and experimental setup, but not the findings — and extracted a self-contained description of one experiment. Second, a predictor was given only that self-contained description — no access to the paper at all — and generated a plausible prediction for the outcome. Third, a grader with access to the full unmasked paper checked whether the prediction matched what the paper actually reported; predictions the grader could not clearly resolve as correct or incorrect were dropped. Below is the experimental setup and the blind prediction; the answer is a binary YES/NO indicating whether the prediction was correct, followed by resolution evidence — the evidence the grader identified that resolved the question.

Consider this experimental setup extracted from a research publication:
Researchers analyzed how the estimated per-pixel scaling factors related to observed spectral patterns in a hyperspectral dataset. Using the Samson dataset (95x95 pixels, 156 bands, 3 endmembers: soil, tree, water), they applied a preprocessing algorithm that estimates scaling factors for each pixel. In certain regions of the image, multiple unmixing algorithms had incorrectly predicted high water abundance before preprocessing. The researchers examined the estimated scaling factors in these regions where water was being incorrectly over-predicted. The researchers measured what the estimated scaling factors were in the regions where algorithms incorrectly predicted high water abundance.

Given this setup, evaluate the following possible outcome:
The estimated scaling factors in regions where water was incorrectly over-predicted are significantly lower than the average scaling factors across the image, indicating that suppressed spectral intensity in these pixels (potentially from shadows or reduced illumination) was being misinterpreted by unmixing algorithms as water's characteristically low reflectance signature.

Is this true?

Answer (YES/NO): YES